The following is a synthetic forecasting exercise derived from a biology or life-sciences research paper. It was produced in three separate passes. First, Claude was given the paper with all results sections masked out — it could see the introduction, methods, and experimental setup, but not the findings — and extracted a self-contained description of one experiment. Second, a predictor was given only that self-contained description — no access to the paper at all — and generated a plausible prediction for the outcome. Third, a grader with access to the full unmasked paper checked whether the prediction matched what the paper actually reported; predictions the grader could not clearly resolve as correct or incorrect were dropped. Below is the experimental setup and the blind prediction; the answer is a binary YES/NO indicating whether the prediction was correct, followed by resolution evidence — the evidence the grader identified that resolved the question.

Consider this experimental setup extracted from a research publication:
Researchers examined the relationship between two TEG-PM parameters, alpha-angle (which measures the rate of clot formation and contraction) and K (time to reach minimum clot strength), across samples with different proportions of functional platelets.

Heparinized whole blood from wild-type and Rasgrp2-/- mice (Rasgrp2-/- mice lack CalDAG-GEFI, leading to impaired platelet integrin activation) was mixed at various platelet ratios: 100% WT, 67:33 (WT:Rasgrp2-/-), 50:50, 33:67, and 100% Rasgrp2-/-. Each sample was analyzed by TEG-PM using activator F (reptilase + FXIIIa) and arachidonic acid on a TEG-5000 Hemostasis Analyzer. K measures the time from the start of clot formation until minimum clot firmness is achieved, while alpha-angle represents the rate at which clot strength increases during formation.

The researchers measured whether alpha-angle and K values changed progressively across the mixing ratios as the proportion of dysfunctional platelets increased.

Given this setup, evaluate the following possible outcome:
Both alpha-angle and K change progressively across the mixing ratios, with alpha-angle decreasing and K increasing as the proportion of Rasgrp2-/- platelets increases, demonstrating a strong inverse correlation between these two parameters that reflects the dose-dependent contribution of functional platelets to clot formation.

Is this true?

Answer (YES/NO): YES